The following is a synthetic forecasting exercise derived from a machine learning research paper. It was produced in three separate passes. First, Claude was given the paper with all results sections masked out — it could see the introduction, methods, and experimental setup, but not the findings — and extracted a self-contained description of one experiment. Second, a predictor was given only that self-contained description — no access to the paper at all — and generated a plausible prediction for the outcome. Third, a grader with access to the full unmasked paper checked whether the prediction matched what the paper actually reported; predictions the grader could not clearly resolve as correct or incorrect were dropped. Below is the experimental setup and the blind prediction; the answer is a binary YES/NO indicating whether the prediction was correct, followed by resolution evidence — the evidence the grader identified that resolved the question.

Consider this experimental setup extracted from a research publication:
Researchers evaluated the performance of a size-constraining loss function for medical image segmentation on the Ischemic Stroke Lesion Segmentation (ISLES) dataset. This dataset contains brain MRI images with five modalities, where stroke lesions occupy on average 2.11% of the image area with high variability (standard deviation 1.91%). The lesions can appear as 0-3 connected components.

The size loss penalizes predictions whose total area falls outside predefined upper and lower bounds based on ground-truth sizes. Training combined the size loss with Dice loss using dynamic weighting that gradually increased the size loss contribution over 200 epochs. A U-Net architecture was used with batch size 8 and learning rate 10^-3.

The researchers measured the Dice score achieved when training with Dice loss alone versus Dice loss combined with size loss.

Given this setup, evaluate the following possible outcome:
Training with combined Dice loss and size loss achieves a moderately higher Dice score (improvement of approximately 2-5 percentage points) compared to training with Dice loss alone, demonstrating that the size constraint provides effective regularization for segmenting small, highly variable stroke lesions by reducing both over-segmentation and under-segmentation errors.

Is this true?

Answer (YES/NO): NO